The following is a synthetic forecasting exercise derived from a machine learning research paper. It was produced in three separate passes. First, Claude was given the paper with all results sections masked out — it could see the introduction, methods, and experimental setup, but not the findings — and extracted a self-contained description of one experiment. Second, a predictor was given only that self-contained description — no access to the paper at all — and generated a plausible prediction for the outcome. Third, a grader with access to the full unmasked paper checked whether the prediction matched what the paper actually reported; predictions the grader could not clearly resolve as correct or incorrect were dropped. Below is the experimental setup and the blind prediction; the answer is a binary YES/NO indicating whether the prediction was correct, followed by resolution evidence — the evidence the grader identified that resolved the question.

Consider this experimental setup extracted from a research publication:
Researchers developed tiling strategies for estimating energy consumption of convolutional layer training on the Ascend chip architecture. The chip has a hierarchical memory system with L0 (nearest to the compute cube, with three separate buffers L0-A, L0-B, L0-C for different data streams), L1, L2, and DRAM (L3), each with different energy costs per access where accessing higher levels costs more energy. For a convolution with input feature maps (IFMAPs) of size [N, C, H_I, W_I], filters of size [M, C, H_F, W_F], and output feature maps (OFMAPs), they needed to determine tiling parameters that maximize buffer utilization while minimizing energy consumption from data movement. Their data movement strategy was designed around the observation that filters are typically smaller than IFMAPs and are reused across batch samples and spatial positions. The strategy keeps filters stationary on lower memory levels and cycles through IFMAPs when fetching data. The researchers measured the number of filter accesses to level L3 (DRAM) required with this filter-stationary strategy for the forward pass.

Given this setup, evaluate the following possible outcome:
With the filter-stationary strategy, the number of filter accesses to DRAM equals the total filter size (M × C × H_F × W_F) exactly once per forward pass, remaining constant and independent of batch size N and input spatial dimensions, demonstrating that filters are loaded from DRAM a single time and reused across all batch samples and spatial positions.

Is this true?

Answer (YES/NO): NO